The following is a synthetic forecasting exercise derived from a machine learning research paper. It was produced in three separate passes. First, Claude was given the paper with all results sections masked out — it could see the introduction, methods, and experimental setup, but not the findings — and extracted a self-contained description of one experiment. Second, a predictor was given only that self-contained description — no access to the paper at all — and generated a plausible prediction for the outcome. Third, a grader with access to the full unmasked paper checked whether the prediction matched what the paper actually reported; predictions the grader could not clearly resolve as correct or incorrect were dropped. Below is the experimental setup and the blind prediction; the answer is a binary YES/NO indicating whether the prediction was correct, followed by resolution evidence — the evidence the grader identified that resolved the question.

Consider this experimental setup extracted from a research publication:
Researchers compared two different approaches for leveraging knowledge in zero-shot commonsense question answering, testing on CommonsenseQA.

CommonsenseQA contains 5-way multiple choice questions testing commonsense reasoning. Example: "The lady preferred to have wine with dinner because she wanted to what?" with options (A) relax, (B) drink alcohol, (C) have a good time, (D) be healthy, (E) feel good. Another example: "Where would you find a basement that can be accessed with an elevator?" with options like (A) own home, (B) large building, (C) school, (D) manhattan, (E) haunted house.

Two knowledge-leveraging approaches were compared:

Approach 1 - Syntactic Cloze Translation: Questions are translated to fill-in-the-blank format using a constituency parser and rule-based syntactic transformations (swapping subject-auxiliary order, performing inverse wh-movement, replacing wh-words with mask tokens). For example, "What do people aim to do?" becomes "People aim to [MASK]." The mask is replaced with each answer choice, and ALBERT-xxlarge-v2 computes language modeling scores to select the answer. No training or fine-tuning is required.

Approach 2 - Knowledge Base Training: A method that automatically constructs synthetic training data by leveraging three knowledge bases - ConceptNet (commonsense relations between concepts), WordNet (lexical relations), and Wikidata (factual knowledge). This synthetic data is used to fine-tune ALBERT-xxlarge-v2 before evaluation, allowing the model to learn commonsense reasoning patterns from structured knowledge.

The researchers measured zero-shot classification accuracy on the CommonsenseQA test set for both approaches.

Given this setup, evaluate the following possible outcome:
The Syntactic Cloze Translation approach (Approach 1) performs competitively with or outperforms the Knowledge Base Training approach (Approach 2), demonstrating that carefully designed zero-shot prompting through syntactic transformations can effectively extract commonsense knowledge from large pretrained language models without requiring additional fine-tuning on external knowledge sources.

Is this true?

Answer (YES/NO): NO